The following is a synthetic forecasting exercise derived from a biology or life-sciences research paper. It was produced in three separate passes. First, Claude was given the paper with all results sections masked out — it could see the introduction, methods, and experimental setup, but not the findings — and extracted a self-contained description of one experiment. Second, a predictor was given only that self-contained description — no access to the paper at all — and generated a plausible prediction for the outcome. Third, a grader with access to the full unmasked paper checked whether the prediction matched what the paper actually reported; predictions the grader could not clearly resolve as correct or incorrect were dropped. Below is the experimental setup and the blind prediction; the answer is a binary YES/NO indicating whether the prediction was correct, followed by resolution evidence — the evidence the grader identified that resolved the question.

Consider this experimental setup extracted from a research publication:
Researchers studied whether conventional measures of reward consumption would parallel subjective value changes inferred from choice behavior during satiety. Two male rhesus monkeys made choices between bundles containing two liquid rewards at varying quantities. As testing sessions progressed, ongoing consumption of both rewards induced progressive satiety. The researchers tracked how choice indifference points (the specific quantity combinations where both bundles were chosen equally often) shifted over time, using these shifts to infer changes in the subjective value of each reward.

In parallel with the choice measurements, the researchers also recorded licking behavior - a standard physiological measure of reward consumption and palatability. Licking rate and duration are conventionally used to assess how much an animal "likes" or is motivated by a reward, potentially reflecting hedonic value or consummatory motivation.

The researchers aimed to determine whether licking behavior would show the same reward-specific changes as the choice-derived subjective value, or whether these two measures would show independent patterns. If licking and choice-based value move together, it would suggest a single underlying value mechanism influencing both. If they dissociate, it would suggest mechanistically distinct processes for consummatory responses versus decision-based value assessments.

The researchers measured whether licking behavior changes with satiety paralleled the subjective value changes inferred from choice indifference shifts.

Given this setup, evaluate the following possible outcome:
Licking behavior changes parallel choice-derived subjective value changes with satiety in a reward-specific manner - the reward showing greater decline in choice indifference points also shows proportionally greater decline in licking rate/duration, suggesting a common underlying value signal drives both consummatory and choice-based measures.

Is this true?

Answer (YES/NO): NO